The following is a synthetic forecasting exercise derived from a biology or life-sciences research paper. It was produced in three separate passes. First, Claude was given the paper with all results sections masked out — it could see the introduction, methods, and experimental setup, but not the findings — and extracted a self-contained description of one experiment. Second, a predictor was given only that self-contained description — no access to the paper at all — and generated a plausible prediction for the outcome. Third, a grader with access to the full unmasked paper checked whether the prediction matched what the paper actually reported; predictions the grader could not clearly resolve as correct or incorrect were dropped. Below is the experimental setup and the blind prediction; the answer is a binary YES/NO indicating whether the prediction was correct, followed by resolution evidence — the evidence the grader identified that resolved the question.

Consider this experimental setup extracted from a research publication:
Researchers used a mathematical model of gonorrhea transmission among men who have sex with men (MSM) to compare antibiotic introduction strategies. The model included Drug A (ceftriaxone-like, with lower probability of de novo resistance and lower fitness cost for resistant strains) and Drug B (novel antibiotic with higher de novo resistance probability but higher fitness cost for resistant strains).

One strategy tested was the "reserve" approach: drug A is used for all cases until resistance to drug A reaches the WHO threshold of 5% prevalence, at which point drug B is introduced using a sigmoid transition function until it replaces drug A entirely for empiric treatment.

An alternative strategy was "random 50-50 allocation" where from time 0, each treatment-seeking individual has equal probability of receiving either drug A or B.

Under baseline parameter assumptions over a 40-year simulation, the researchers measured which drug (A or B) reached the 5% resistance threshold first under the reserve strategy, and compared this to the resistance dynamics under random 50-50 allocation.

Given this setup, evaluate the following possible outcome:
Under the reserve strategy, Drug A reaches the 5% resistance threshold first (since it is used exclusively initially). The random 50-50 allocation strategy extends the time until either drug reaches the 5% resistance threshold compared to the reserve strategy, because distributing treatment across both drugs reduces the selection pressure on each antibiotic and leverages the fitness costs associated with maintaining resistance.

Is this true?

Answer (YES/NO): YES